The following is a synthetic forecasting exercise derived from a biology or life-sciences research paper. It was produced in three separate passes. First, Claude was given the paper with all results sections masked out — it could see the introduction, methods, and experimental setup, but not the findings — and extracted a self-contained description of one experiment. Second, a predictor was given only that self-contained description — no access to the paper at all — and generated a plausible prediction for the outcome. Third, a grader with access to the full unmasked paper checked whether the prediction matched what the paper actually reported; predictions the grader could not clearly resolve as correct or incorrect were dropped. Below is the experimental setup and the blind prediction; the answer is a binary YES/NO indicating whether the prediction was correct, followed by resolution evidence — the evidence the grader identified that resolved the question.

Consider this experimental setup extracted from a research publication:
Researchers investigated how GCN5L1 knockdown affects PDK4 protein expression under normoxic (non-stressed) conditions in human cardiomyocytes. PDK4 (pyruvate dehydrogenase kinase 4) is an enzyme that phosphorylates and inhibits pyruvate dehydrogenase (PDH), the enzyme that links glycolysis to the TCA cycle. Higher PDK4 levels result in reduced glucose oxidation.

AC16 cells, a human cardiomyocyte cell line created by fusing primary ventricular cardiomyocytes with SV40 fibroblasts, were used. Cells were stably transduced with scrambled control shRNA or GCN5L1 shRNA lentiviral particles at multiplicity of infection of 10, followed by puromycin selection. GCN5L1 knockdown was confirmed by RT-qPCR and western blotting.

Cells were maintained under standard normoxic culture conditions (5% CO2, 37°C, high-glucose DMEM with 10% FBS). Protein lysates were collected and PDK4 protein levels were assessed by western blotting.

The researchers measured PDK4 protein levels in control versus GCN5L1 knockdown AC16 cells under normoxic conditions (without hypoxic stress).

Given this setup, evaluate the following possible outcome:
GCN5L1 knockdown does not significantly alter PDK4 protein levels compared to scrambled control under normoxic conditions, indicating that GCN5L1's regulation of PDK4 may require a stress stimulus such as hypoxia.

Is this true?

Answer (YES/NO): NO